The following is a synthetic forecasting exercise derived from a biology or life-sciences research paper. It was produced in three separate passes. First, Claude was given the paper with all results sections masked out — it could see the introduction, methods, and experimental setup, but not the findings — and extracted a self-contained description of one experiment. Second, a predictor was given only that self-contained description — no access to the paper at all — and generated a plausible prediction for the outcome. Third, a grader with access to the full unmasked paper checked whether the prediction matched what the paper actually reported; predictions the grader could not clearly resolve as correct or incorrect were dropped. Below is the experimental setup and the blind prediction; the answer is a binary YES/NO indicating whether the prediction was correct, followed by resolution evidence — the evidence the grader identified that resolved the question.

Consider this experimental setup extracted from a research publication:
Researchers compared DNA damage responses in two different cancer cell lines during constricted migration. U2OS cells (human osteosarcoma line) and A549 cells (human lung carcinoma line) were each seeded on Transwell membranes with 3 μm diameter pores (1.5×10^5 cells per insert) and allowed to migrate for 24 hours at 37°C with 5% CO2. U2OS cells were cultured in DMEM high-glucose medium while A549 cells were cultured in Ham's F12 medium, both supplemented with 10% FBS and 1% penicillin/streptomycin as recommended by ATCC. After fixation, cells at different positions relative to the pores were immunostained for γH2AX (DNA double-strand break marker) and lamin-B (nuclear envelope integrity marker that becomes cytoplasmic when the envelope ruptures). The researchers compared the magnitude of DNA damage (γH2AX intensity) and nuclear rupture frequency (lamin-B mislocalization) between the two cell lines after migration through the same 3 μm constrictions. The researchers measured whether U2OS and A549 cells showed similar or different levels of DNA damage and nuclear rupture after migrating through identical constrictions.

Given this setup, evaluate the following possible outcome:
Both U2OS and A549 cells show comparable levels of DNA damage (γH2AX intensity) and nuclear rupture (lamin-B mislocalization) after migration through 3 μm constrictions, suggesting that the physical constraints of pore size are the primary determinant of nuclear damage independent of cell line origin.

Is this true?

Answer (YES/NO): YES